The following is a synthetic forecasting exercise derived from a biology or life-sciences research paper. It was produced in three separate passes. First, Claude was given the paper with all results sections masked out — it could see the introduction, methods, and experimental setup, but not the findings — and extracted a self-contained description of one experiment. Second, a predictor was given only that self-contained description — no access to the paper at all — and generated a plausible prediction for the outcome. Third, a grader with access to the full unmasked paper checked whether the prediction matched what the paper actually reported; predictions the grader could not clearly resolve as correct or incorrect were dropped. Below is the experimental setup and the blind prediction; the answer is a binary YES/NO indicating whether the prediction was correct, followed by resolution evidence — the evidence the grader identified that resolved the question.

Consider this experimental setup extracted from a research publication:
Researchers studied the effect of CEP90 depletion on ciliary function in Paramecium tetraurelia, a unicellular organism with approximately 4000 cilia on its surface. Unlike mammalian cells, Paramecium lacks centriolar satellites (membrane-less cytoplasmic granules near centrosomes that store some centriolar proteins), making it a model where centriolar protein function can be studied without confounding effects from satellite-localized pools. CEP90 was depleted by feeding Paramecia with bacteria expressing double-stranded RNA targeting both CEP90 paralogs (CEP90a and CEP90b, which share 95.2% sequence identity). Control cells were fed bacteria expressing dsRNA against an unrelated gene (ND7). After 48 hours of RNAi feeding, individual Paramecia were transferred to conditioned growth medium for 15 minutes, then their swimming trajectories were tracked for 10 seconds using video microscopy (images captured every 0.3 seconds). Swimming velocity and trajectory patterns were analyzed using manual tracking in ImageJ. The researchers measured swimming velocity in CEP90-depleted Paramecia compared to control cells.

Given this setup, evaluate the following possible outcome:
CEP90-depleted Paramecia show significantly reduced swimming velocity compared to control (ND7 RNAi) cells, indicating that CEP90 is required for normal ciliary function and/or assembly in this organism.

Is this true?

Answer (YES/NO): YES